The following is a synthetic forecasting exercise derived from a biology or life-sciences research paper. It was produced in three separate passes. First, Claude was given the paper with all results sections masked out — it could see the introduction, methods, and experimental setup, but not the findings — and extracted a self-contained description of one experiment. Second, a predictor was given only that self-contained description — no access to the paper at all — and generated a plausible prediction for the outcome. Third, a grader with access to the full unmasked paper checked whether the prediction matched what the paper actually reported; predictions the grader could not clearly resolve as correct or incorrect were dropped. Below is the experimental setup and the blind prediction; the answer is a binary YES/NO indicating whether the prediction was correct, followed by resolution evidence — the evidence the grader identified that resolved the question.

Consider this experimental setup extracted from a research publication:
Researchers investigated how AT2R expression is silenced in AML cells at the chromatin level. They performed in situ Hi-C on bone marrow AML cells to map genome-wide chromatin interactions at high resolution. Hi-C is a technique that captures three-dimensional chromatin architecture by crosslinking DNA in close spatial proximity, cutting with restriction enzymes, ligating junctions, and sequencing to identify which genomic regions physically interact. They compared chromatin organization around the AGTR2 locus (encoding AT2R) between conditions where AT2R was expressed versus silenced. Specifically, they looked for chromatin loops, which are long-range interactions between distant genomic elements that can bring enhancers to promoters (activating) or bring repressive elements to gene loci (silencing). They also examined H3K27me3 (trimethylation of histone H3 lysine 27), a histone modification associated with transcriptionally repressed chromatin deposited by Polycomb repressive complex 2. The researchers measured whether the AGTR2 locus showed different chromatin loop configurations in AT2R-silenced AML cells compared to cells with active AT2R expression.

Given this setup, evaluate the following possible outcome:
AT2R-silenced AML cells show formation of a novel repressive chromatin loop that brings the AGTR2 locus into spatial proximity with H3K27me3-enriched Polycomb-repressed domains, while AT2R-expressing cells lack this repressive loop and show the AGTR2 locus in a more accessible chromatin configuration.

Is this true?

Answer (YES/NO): YES